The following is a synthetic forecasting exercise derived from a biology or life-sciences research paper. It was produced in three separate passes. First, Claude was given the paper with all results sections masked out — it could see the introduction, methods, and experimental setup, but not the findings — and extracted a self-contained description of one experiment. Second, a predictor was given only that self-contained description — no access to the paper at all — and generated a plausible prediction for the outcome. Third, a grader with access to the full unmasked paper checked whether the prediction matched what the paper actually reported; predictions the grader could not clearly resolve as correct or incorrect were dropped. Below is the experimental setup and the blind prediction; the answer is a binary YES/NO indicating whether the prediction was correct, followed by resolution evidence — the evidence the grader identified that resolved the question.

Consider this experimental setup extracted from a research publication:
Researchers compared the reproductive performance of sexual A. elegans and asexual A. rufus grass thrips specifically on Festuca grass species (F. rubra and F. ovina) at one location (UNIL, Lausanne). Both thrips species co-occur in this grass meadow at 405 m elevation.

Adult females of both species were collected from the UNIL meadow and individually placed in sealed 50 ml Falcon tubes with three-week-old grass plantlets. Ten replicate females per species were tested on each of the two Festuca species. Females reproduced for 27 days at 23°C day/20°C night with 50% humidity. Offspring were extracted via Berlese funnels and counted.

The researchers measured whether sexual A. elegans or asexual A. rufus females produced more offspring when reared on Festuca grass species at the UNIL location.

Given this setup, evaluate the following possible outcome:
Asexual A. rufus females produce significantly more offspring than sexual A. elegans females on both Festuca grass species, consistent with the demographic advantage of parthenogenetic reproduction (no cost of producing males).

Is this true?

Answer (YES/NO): NO